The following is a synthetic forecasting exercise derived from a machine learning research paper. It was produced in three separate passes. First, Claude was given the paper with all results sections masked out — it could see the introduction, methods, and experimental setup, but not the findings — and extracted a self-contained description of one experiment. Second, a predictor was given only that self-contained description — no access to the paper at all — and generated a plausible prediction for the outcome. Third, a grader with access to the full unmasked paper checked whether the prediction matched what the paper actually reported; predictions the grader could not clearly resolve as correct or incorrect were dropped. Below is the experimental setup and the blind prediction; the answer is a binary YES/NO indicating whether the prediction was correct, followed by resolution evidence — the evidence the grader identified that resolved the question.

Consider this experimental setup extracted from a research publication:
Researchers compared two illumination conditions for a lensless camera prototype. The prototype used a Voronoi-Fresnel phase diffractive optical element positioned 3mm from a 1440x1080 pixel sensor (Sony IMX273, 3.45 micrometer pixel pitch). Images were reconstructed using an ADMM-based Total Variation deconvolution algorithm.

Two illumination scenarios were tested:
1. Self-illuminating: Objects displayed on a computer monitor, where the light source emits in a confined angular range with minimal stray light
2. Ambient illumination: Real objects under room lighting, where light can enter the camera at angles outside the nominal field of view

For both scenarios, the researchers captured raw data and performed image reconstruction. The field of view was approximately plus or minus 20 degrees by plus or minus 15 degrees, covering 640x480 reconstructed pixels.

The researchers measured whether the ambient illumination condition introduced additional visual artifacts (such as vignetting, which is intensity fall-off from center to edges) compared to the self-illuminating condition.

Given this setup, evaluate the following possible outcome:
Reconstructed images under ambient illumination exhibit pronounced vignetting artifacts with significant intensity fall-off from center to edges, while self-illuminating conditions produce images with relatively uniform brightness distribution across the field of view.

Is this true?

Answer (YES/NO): YES